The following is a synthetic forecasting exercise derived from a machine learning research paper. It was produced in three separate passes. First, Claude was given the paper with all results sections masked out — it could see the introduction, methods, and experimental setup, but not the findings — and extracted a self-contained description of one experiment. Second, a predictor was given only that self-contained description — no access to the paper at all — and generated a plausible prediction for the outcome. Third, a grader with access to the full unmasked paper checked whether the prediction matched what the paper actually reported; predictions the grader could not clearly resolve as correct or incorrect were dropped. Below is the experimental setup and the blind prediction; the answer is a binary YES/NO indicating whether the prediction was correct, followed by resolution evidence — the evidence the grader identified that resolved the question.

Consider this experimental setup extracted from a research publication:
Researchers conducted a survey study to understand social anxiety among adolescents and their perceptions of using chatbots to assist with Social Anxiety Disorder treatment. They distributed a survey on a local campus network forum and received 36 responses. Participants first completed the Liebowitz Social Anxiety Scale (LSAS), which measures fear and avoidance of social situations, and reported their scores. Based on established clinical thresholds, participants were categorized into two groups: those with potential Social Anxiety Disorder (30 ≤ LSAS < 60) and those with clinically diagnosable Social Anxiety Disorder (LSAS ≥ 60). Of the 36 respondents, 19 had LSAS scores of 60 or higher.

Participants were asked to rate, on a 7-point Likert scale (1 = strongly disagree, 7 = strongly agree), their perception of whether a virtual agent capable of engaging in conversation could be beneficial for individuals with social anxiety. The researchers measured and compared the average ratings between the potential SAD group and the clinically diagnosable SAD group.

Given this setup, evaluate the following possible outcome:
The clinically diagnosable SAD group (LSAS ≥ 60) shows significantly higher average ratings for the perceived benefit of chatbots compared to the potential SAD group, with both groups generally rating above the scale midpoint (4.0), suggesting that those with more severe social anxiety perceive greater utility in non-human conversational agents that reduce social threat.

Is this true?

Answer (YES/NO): NO